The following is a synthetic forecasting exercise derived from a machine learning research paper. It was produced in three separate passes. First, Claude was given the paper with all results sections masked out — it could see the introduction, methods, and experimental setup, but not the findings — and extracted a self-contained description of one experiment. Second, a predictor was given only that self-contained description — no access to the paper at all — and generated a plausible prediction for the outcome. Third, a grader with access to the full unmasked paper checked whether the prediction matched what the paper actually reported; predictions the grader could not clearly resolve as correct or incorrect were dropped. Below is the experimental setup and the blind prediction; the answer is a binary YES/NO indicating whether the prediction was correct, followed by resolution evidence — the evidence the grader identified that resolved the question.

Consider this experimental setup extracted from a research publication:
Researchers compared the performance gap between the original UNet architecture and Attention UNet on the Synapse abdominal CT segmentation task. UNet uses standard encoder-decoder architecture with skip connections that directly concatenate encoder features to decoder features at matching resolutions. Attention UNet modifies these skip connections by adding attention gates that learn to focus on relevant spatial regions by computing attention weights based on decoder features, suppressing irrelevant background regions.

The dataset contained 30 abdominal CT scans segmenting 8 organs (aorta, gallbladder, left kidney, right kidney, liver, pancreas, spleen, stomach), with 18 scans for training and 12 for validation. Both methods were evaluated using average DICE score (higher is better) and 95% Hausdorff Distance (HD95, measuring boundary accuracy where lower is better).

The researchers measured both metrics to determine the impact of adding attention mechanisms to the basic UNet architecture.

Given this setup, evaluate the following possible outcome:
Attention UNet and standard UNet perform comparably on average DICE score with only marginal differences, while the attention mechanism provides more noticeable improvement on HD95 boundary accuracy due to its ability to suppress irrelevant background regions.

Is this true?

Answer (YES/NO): YES